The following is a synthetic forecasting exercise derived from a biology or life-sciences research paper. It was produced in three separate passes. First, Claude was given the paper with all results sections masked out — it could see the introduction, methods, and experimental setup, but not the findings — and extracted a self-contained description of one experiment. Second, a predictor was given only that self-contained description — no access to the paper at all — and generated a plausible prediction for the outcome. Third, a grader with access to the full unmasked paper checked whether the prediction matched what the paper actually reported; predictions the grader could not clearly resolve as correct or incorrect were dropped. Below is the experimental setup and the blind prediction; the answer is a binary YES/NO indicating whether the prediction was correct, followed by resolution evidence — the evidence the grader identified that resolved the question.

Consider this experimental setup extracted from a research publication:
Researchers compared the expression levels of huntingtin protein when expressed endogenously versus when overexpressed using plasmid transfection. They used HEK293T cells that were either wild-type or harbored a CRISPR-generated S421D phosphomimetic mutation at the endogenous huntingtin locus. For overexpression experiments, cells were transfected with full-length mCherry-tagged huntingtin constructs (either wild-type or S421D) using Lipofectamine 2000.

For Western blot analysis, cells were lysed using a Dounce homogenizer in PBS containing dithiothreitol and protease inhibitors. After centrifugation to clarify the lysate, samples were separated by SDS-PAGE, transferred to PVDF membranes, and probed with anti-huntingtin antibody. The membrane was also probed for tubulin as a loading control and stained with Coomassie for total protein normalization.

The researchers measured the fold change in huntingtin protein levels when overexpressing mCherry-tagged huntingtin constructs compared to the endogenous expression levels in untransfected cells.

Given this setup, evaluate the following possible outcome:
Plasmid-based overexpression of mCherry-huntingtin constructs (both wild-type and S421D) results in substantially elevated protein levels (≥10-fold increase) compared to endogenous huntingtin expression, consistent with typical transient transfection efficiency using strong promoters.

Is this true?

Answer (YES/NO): NO